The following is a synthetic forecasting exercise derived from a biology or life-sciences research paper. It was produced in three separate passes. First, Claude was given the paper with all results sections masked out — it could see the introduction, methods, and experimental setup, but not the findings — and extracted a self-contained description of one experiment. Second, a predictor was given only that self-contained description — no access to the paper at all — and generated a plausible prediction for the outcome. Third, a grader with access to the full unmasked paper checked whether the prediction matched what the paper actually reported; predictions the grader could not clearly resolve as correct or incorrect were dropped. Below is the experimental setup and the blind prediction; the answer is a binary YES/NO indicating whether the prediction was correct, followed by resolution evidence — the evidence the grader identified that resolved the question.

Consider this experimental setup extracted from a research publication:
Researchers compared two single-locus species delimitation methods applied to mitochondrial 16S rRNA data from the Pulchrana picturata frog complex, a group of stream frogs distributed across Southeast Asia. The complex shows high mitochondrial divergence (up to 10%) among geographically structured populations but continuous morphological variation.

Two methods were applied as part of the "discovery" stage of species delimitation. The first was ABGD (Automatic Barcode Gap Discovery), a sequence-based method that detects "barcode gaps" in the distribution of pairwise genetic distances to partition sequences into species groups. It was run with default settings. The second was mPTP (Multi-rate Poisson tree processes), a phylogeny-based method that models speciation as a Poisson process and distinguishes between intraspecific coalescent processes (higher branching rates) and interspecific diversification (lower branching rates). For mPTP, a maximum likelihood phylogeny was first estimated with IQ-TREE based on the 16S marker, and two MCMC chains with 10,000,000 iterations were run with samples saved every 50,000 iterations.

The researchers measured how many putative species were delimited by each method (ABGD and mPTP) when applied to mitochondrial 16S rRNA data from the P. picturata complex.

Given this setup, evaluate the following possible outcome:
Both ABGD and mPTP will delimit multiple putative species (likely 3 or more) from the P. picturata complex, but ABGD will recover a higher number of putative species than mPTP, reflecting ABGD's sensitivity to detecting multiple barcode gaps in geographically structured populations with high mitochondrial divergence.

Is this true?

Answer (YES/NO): NO